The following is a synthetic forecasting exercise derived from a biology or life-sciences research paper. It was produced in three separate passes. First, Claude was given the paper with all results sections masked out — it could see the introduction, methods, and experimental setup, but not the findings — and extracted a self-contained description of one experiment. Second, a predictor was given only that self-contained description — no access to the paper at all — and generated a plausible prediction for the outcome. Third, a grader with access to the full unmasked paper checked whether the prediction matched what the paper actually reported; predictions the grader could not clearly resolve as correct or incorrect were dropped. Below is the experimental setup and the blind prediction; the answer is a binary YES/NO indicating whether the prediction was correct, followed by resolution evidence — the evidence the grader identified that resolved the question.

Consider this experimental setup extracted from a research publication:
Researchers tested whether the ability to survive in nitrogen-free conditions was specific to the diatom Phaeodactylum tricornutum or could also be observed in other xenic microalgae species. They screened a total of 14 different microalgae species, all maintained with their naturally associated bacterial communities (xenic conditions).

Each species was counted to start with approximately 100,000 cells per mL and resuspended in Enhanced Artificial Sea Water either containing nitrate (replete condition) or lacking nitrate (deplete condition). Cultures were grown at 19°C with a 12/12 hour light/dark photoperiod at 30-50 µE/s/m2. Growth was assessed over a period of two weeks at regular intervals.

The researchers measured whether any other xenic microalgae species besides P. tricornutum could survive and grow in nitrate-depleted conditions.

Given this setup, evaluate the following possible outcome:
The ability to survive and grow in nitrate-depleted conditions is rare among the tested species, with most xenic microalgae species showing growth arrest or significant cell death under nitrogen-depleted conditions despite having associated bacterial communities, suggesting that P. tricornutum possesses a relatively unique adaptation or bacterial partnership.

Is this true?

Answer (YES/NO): NO